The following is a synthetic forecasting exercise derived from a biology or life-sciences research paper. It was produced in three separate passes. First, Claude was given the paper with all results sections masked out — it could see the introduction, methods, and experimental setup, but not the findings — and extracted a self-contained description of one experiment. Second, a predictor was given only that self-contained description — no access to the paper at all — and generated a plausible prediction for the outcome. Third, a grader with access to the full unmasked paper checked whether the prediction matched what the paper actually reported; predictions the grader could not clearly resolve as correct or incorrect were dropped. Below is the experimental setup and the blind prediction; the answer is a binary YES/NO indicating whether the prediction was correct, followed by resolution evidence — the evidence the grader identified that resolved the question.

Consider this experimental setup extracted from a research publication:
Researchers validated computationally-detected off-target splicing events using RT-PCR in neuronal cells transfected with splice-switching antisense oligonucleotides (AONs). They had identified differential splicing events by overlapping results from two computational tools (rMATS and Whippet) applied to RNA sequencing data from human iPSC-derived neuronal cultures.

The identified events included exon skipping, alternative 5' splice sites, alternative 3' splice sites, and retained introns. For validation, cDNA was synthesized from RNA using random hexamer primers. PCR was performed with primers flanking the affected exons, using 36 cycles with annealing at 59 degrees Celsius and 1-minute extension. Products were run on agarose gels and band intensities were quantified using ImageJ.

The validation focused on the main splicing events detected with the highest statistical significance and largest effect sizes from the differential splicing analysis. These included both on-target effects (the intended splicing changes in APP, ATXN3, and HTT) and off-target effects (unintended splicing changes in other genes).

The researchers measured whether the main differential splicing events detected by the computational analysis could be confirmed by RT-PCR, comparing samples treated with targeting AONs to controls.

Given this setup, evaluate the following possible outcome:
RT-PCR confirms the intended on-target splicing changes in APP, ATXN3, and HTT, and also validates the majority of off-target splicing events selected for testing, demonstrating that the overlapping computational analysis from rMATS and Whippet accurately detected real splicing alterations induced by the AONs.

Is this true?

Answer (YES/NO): YES